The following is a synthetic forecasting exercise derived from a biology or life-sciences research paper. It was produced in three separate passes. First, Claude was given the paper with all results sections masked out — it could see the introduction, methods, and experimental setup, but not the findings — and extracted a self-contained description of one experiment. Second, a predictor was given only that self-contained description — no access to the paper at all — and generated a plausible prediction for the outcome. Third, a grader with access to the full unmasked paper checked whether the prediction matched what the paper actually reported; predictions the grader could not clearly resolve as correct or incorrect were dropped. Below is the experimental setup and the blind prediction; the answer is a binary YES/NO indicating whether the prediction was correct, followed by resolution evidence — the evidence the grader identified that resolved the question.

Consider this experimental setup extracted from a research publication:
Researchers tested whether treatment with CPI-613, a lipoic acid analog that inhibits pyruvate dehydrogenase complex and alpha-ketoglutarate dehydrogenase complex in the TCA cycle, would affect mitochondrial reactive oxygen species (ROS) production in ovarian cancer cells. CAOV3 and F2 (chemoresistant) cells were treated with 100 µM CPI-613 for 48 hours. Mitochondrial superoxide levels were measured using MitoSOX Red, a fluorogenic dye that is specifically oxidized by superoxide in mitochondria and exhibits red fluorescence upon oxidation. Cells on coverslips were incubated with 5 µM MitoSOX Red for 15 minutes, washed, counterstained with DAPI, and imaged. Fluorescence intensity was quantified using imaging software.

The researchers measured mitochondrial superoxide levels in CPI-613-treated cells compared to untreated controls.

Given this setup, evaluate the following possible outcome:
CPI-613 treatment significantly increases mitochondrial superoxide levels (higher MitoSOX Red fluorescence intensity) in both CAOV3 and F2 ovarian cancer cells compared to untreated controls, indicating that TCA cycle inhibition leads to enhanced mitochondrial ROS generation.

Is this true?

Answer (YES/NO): YES